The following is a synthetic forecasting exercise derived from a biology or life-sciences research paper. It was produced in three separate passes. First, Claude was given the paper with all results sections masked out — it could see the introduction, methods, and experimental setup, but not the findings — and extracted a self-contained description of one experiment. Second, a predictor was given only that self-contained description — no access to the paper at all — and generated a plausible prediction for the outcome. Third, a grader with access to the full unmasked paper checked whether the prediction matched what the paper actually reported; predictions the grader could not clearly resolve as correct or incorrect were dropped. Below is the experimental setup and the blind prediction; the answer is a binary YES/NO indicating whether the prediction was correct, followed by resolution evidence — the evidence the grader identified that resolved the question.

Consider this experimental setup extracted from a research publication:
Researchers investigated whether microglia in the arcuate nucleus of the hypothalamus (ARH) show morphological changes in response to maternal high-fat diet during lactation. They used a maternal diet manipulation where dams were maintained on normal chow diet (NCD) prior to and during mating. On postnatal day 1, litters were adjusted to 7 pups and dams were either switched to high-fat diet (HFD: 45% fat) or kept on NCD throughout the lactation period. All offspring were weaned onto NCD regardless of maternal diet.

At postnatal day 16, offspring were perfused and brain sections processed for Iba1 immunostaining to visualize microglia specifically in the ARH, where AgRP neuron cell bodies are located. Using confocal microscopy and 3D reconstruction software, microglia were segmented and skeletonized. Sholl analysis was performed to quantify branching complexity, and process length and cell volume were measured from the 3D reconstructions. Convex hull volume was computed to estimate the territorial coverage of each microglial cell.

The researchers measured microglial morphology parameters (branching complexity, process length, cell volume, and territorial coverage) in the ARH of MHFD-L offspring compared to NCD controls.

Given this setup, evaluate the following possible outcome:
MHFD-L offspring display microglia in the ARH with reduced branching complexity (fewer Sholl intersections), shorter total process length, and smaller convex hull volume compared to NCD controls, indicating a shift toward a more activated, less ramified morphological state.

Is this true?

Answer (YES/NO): NO